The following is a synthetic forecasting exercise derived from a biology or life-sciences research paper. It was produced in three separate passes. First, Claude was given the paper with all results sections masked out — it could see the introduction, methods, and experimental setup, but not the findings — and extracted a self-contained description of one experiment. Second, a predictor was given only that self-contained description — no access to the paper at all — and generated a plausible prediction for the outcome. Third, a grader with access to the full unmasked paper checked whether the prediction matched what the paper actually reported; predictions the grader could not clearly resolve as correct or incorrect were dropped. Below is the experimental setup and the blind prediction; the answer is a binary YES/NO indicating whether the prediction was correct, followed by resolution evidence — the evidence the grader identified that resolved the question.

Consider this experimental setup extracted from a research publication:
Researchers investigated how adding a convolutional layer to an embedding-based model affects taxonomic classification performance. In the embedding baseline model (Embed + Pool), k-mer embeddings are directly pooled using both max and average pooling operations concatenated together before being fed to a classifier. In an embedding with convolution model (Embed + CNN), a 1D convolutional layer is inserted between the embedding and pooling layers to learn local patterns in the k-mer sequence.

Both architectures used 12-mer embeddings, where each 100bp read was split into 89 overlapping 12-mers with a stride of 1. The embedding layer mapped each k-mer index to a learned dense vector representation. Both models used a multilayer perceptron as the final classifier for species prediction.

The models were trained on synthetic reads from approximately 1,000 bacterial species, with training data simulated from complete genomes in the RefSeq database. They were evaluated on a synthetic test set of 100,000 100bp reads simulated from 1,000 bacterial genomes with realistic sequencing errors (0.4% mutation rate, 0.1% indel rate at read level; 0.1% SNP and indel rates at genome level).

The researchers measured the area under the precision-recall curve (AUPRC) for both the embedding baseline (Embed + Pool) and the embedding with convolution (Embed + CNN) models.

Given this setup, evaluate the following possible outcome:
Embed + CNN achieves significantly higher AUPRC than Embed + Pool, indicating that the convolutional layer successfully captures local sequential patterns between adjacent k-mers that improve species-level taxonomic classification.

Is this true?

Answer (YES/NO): NO